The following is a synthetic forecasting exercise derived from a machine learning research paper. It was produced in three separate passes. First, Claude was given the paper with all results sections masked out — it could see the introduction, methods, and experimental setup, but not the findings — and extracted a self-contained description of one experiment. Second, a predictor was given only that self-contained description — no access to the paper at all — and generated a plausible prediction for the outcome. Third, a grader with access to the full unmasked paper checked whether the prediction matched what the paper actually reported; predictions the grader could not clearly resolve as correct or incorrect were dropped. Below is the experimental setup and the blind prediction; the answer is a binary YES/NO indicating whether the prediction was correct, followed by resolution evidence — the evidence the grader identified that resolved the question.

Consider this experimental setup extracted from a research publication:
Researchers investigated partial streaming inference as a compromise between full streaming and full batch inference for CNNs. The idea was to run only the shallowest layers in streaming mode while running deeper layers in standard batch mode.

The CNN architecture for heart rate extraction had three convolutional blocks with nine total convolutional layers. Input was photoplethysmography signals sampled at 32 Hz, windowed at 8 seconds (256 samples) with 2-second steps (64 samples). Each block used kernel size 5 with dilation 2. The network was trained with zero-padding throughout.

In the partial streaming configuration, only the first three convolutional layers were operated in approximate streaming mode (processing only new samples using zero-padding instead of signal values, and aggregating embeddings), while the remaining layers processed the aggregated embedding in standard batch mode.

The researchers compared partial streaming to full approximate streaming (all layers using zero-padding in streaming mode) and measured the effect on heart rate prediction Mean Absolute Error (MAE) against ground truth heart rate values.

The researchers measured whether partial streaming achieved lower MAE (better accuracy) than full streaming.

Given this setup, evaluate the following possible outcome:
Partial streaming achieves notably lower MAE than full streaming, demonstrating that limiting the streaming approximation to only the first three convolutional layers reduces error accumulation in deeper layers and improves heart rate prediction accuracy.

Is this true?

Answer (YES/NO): YES